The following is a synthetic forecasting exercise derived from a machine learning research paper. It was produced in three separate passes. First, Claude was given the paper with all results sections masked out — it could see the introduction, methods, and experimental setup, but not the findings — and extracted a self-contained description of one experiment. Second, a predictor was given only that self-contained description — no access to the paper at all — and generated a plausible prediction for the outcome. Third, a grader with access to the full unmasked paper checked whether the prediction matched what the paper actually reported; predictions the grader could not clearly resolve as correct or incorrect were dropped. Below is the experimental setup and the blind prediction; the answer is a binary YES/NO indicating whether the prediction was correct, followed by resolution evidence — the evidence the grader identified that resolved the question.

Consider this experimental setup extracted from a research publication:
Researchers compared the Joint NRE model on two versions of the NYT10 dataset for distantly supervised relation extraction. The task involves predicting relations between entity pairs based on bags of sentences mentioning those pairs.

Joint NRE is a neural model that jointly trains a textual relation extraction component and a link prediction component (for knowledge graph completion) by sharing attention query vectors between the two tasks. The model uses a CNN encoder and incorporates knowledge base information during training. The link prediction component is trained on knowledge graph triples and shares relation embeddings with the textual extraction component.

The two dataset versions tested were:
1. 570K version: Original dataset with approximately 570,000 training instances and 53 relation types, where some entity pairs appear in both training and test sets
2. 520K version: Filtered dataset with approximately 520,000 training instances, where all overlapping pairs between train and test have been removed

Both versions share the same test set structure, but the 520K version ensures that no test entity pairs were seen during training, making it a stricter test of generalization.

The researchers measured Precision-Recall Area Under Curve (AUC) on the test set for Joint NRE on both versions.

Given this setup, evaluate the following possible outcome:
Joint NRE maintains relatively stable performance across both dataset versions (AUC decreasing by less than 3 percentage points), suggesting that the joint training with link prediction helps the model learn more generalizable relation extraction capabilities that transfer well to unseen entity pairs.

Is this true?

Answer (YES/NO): NO